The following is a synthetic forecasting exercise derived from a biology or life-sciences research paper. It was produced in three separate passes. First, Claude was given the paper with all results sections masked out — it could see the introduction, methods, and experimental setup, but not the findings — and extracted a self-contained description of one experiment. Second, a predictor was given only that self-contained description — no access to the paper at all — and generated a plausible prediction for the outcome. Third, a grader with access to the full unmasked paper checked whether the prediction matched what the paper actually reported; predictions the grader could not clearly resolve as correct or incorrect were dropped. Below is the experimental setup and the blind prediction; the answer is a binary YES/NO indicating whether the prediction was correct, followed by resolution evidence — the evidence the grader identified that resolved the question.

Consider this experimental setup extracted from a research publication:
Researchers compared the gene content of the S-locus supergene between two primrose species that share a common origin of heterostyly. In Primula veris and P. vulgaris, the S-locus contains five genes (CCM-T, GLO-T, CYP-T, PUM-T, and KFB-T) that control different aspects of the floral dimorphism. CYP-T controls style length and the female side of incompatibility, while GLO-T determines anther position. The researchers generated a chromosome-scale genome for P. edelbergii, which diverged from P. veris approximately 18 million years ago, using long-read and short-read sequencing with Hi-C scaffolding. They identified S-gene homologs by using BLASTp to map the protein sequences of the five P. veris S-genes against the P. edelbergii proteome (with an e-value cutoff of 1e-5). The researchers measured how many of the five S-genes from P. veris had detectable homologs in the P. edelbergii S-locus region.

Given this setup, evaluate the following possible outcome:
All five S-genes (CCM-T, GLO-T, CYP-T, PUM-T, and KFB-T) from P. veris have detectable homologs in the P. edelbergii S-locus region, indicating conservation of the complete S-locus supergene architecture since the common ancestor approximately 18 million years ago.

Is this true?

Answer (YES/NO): NO